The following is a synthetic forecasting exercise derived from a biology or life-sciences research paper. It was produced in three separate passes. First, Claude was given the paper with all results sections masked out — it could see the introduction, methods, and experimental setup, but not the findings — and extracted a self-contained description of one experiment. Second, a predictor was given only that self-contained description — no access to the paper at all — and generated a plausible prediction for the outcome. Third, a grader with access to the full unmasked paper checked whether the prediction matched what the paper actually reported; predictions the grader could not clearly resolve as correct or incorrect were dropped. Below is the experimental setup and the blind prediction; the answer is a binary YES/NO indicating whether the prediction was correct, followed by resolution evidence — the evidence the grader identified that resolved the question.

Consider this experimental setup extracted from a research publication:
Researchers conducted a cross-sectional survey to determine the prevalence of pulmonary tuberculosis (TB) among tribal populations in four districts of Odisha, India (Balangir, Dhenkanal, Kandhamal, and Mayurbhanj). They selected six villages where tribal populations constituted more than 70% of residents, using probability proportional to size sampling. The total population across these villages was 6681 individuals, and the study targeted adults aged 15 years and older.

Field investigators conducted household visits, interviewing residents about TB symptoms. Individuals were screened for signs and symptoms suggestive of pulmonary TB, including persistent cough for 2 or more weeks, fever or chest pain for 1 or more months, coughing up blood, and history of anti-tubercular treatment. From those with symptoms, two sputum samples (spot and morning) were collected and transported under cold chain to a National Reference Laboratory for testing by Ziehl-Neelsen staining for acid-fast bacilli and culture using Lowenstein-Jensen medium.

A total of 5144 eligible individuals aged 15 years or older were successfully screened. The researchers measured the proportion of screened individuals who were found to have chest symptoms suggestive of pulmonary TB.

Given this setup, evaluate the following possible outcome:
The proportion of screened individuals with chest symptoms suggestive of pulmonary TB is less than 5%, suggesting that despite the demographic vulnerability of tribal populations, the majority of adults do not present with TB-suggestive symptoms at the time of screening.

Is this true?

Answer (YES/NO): YES